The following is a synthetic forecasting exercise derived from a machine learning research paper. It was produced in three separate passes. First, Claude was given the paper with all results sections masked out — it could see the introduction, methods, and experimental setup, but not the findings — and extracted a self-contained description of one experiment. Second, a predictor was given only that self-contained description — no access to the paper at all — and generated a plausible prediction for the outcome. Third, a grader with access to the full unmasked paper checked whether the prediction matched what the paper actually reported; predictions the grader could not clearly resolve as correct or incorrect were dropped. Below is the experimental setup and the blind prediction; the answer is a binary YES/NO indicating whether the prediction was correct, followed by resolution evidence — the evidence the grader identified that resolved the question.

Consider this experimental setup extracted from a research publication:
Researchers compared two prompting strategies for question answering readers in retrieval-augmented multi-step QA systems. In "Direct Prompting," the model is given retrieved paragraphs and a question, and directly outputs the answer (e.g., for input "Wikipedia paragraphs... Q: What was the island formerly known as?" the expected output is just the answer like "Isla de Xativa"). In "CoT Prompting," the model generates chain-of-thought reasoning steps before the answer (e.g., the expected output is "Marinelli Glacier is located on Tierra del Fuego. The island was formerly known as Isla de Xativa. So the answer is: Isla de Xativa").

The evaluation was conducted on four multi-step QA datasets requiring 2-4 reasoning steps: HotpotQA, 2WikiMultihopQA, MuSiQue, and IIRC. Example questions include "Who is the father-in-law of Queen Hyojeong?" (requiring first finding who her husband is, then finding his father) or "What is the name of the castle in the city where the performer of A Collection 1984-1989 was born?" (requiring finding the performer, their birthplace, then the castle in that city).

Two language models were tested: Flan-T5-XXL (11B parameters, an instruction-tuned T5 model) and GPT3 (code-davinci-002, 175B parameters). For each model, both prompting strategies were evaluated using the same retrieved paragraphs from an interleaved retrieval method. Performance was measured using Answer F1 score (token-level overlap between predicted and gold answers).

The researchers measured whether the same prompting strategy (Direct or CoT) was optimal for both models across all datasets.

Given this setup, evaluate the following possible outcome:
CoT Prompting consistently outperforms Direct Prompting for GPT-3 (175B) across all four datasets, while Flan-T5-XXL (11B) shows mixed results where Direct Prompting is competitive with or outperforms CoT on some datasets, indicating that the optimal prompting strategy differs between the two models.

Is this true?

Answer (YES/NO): NO